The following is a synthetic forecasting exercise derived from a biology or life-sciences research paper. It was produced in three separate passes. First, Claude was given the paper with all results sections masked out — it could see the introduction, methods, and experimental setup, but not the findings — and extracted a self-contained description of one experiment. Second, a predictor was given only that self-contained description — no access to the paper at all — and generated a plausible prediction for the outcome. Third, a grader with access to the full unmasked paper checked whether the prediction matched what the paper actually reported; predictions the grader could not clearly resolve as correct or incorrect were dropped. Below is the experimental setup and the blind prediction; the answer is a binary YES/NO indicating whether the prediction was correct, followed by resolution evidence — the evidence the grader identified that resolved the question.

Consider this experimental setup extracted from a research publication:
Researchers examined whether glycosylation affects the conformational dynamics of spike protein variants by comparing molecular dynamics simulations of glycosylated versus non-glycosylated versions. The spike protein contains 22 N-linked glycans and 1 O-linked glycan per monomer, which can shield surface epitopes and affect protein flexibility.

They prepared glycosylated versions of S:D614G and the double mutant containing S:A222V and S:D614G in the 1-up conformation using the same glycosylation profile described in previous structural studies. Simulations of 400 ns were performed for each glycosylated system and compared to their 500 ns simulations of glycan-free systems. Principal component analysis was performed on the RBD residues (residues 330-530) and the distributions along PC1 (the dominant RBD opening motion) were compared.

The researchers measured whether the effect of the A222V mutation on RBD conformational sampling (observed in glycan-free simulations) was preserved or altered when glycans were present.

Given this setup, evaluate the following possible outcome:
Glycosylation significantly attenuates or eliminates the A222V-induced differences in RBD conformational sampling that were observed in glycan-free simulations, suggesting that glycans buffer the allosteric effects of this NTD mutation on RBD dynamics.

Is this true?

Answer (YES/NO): NO